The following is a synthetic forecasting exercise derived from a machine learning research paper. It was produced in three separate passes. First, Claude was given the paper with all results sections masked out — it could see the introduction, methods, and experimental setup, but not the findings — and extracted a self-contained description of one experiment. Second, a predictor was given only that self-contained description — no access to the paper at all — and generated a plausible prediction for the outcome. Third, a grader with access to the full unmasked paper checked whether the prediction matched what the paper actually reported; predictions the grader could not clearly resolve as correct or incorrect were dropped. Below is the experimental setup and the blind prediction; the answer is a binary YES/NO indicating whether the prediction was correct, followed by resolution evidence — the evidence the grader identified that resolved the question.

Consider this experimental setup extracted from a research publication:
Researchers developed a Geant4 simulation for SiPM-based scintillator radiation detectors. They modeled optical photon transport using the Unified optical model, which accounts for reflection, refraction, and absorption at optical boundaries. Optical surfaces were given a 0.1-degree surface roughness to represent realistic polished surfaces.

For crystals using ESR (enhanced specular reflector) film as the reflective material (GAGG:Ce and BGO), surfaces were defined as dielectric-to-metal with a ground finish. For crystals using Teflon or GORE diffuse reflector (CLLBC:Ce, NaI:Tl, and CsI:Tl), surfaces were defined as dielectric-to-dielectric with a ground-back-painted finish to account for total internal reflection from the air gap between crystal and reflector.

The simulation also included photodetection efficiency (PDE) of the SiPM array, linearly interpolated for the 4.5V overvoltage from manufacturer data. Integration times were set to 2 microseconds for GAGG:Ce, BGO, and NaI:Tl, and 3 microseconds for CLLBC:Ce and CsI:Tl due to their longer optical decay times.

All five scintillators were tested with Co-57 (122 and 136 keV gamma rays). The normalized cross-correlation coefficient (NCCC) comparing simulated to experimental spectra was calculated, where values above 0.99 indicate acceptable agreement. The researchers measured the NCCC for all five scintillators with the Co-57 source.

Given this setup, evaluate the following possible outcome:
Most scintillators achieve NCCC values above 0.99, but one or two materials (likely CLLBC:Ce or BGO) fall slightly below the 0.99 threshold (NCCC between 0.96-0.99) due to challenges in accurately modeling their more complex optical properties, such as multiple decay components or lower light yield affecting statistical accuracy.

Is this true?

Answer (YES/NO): NO